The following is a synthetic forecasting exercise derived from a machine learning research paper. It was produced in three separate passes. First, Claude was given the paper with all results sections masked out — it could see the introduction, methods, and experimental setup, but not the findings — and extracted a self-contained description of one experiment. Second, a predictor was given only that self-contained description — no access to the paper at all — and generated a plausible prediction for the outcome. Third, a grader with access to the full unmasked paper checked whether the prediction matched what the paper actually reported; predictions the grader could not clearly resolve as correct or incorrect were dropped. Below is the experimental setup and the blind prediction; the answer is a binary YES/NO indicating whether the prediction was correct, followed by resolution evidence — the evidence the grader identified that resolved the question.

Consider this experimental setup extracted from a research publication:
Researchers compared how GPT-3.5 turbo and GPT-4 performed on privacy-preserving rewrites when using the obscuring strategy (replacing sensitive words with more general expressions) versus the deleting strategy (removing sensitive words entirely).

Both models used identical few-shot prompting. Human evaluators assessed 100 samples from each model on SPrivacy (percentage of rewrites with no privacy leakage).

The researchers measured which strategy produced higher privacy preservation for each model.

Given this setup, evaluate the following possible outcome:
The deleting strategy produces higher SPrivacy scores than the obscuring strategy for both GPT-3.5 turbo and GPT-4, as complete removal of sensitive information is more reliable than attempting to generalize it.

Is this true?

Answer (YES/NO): NO